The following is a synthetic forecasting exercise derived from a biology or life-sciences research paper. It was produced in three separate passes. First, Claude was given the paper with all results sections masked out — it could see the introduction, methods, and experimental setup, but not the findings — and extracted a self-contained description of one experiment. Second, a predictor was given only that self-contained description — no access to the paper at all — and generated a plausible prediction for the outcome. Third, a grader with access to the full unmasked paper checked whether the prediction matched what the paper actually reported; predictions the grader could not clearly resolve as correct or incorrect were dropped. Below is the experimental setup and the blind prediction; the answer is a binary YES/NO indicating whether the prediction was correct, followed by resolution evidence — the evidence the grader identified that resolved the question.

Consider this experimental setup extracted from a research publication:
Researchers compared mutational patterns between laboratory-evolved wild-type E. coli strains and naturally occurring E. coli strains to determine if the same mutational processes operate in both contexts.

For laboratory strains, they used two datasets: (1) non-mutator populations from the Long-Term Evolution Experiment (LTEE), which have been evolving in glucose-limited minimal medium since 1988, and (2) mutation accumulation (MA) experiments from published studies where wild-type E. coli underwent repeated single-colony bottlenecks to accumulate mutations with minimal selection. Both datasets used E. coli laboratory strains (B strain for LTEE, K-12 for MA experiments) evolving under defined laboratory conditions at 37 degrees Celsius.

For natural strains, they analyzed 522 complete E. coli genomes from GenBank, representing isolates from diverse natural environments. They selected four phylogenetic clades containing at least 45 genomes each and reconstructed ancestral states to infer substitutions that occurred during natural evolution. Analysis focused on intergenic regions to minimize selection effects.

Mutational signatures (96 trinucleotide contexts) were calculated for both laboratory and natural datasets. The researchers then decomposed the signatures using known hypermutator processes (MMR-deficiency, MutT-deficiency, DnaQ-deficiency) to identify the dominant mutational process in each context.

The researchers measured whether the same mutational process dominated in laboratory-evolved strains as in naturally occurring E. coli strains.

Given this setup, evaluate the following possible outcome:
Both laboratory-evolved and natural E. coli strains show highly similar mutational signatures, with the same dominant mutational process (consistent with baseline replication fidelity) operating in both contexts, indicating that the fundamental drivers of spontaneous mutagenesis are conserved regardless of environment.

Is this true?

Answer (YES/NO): YES